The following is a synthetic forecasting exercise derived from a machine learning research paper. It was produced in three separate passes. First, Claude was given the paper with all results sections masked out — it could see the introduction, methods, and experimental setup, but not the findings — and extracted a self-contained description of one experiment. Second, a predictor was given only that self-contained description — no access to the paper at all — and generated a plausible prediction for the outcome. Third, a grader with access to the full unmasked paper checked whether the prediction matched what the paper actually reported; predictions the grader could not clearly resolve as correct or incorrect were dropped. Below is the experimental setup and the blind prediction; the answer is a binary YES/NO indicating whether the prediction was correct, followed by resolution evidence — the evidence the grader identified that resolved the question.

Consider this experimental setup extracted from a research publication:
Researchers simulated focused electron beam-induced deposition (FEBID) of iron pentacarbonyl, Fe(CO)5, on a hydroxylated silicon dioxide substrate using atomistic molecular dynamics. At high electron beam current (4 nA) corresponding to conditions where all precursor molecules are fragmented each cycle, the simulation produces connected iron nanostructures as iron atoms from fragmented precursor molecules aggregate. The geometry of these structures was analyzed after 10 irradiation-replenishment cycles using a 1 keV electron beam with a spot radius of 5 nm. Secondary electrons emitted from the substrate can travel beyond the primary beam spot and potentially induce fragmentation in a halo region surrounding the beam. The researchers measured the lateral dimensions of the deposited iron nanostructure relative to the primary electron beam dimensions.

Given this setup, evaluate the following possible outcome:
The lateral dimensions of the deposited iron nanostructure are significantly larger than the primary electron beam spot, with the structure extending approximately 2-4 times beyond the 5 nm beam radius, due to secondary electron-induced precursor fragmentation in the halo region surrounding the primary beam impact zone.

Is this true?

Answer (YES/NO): NO